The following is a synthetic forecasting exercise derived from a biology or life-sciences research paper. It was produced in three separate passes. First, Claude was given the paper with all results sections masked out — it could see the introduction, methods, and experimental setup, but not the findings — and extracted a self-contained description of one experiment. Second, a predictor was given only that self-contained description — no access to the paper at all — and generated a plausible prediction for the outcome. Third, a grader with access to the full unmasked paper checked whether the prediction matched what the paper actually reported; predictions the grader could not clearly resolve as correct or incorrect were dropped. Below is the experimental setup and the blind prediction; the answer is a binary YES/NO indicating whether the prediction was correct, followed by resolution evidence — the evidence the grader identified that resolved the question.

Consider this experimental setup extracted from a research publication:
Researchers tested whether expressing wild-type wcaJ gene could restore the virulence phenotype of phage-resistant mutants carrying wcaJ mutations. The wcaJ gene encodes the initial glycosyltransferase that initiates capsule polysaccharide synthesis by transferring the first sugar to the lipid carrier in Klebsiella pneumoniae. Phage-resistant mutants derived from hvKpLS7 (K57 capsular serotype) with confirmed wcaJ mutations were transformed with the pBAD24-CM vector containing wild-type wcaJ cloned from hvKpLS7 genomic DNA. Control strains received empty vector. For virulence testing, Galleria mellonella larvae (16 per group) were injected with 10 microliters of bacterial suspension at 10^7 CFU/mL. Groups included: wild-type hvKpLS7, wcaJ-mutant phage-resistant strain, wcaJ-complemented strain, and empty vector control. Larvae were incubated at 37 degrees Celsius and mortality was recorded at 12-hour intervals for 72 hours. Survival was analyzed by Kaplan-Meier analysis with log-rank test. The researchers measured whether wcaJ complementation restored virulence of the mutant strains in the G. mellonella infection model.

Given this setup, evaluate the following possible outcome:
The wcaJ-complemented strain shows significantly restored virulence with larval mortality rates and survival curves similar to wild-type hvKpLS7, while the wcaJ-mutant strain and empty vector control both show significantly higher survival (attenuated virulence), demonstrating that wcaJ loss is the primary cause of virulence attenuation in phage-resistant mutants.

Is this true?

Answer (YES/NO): YES